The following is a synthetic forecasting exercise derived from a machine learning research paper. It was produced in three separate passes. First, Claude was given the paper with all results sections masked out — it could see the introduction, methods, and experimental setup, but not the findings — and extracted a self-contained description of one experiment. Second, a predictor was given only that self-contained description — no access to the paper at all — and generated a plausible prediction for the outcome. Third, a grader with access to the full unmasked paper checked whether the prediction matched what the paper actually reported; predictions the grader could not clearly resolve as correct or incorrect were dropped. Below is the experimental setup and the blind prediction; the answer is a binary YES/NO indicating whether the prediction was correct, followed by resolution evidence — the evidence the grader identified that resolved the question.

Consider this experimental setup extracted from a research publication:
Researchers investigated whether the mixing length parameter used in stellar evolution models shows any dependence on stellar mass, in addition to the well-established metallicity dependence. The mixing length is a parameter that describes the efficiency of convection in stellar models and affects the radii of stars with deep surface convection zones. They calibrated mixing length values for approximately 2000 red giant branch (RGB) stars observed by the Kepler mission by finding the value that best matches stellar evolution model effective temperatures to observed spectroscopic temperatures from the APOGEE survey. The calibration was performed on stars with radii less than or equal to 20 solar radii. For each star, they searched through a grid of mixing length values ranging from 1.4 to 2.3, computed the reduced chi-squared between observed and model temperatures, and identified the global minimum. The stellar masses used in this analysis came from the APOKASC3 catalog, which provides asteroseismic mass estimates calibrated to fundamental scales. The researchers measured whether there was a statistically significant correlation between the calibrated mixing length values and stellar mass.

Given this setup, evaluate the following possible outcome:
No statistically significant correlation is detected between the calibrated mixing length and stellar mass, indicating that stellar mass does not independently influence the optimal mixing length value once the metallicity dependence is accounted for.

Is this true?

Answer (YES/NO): YES